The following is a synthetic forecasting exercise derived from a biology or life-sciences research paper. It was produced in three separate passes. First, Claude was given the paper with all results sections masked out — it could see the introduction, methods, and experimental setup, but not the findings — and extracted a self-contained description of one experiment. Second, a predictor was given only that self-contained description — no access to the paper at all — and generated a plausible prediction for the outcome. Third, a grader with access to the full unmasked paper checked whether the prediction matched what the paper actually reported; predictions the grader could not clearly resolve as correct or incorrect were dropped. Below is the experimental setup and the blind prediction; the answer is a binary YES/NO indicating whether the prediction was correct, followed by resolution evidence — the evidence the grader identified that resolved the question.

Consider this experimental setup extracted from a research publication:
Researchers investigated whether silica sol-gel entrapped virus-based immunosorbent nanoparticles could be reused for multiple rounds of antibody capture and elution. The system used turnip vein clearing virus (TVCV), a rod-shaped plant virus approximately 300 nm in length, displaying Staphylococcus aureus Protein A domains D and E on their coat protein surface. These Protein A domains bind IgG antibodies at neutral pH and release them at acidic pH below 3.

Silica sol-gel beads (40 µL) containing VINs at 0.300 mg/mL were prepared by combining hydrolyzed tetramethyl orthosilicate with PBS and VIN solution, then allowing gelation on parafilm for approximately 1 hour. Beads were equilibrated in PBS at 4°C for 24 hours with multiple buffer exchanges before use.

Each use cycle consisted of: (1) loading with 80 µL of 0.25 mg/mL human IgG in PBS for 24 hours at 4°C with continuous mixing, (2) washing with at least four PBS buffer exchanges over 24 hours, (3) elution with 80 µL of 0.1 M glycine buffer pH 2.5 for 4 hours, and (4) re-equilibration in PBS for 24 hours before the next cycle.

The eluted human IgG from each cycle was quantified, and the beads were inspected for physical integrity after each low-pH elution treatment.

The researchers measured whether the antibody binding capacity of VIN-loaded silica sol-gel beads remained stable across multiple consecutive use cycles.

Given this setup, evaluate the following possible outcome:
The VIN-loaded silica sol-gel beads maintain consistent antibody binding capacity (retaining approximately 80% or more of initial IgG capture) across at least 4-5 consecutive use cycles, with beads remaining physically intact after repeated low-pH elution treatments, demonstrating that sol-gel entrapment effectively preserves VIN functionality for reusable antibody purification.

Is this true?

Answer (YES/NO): NO